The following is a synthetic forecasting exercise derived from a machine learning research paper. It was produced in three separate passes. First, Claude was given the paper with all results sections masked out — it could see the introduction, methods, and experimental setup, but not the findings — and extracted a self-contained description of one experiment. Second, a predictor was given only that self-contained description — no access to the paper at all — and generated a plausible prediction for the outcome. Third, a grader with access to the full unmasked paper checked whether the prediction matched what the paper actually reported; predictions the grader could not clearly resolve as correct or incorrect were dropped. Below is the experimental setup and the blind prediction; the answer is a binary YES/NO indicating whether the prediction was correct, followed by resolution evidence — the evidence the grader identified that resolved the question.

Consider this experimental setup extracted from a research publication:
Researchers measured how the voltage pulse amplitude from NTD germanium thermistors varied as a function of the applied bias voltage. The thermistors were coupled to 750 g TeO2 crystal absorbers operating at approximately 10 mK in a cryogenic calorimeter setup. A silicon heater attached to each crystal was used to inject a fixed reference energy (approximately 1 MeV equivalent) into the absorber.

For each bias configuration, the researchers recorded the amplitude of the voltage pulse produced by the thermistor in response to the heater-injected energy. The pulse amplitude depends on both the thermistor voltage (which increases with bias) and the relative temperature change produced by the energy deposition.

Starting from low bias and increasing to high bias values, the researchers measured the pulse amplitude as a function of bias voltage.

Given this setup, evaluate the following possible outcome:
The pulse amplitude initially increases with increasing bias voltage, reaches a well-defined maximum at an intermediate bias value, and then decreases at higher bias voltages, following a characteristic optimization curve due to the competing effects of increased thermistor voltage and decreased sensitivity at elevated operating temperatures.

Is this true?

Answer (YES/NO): YES